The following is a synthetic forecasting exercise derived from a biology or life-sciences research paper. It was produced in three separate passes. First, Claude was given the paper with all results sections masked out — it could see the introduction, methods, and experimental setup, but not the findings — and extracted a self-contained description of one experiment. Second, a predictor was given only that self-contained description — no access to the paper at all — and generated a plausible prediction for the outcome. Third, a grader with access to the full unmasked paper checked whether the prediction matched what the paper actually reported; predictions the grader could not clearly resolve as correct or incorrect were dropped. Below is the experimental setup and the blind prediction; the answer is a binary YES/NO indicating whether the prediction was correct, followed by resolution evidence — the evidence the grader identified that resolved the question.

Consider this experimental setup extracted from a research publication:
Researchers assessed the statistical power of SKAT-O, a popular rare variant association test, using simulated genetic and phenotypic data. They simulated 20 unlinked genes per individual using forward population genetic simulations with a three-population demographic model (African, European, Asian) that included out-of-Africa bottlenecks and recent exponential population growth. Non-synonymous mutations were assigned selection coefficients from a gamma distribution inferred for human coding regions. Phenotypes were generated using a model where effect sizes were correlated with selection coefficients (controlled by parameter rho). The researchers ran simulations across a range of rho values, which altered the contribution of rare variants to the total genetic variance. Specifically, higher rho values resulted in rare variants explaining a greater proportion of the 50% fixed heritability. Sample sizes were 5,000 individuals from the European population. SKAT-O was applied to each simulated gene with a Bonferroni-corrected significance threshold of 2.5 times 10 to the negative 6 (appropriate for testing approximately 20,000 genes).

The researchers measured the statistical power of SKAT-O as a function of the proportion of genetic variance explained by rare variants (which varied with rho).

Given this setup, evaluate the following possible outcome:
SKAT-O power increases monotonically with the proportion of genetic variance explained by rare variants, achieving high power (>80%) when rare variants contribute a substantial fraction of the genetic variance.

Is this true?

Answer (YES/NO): NO